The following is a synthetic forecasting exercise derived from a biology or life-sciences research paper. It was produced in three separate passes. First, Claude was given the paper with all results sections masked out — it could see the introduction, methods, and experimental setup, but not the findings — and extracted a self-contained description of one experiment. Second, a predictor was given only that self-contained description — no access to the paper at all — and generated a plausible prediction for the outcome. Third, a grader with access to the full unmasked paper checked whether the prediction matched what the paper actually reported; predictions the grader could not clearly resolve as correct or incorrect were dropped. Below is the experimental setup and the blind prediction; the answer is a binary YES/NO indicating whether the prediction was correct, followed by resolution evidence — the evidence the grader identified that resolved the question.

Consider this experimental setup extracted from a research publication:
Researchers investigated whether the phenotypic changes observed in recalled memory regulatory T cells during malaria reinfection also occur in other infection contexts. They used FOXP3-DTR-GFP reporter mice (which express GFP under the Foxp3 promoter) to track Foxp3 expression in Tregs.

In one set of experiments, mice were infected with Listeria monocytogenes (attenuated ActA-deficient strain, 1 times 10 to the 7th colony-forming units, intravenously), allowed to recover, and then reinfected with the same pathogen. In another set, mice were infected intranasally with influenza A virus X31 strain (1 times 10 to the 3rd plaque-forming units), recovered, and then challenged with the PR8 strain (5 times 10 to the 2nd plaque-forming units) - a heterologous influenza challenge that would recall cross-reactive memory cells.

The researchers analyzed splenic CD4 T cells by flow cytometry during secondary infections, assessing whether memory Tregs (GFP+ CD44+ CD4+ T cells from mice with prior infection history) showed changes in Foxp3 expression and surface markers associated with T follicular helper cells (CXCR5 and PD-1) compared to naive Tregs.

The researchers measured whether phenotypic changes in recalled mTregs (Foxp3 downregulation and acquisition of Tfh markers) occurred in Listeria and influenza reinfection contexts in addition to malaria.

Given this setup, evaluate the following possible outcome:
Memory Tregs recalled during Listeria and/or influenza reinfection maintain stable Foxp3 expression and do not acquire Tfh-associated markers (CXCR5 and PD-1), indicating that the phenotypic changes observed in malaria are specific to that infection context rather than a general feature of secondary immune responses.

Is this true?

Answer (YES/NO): NO